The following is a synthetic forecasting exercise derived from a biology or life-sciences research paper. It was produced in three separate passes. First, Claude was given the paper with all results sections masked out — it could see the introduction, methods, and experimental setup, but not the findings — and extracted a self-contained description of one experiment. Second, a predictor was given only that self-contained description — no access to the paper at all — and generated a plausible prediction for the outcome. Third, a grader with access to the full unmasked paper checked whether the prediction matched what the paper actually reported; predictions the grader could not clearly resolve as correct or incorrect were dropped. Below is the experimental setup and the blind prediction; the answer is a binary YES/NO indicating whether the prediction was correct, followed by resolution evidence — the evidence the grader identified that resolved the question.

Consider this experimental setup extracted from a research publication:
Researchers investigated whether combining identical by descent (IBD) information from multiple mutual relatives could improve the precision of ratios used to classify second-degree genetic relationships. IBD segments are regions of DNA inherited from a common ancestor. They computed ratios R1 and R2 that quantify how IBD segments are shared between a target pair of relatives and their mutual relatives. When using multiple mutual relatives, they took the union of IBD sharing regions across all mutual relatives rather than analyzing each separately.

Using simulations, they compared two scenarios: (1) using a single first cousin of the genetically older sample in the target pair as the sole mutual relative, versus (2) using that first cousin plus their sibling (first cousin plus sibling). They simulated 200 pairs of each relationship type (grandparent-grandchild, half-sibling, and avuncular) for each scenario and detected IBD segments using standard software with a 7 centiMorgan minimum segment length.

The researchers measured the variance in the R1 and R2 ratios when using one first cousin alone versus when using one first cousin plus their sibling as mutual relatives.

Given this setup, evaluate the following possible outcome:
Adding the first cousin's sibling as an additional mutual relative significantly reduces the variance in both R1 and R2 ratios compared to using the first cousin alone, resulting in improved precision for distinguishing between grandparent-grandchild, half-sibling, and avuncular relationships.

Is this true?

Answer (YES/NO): YES